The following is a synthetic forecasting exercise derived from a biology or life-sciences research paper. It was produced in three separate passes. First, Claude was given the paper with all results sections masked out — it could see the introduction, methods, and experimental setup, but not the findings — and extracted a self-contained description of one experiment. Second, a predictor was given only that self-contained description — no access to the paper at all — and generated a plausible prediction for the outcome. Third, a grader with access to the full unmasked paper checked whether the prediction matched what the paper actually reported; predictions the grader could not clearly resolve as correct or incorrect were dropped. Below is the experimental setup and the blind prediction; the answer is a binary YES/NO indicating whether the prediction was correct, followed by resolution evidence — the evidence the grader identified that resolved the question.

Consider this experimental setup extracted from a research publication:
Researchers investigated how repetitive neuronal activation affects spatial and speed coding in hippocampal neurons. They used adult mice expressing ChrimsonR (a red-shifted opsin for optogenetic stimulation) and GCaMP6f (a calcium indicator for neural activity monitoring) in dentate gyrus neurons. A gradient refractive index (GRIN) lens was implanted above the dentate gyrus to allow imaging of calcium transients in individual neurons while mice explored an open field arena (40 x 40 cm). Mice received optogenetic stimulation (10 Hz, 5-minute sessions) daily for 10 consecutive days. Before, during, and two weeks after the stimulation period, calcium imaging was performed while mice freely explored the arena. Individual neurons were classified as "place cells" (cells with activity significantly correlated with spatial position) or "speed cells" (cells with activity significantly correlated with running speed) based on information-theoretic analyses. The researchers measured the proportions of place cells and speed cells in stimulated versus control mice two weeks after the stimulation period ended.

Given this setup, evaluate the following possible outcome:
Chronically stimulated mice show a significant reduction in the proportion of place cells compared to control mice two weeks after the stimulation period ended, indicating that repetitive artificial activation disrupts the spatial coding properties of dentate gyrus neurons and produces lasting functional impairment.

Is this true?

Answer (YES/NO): YES